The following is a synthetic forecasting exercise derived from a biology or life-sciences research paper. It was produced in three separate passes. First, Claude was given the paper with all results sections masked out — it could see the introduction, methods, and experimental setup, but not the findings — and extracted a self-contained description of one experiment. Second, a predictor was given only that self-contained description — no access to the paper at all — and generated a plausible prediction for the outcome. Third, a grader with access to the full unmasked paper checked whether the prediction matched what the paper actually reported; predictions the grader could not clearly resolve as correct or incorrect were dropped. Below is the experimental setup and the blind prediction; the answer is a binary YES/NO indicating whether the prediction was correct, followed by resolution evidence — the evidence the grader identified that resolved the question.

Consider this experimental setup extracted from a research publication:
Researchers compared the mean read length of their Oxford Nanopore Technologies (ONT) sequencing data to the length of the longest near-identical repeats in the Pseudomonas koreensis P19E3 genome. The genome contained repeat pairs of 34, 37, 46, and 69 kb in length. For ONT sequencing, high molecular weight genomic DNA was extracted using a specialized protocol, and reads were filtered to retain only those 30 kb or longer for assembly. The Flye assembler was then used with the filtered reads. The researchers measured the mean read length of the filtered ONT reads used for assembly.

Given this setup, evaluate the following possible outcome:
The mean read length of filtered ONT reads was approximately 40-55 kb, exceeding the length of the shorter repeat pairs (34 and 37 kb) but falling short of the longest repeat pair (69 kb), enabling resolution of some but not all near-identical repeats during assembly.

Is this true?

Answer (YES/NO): NO